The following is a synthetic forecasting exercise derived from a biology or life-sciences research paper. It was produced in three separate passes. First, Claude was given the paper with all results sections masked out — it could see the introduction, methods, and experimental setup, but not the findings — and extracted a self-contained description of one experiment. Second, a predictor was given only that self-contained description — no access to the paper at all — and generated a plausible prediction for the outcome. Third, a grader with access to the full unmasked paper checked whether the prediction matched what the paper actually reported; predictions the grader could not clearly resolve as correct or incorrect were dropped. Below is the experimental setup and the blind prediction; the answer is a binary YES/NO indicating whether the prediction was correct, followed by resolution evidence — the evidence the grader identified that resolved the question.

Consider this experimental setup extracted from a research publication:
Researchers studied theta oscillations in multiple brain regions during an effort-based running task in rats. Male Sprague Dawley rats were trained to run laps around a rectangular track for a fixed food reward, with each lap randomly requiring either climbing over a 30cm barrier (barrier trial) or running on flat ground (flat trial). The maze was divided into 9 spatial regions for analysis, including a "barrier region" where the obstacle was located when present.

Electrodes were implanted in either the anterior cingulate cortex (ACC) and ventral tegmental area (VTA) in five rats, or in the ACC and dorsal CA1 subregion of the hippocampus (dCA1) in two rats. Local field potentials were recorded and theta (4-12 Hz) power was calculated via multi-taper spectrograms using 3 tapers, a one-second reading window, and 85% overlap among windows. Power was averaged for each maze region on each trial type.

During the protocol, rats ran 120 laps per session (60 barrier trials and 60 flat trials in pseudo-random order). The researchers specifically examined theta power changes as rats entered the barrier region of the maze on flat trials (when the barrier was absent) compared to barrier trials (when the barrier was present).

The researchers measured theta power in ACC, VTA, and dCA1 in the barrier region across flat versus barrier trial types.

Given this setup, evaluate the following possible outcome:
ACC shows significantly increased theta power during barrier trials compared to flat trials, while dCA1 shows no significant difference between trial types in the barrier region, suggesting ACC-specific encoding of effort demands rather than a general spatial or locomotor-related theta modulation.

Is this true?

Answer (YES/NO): NO